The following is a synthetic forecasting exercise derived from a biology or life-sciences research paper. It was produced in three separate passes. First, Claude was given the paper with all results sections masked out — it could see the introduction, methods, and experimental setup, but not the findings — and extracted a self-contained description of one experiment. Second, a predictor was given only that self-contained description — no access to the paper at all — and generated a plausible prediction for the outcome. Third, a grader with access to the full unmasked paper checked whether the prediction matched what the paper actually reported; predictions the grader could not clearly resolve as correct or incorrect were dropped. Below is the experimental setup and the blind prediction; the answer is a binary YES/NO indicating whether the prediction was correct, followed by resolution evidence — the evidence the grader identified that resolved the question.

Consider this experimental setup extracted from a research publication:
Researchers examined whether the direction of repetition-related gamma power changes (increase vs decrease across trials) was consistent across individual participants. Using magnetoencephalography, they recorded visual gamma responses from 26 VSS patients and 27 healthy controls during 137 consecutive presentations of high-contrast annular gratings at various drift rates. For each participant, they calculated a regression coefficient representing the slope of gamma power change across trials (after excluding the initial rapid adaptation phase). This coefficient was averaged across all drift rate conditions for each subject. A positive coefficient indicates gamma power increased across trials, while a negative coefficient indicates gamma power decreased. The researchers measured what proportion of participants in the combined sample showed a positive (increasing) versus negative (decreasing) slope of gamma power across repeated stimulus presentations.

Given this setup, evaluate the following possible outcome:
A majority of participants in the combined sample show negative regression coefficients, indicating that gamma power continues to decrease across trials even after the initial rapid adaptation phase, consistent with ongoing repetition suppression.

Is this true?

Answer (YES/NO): NO